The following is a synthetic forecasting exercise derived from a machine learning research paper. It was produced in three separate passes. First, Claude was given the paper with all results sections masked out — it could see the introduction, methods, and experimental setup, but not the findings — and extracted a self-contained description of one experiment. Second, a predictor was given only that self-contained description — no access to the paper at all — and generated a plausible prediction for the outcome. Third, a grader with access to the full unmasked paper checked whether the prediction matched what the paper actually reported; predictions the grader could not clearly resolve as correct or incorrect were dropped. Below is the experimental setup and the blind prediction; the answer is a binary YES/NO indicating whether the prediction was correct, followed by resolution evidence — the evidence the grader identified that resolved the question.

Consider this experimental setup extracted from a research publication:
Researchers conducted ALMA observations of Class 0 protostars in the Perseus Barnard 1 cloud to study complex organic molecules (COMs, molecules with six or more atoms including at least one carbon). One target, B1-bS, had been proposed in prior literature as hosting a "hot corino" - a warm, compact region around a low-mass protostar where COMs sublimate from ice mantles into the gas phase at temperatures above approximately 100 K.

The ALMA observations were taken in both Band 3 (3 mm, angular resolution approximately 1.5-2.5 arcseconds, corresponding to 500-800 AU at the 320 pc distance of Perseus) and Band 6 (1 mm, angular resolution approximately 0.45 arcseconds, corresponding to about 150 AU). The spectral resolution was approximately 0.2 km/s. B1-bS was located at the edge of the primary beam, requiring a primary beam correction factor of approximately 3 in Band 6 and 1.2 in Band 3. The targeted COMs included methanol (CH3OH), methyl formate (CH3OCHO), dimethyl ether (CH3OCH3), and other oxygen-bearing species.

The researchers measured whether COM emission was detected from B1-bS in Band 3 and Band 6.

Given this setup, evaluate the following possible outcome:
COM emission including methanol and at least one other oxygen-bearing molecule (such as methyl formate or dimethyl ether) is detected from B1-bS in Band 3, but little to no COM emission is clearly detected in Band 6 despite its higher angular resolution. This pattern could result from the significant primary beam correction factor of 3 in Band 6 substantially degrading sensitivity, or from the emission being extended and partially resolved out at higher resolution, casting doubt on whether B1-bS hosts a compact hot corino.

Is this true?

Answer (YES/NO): NO